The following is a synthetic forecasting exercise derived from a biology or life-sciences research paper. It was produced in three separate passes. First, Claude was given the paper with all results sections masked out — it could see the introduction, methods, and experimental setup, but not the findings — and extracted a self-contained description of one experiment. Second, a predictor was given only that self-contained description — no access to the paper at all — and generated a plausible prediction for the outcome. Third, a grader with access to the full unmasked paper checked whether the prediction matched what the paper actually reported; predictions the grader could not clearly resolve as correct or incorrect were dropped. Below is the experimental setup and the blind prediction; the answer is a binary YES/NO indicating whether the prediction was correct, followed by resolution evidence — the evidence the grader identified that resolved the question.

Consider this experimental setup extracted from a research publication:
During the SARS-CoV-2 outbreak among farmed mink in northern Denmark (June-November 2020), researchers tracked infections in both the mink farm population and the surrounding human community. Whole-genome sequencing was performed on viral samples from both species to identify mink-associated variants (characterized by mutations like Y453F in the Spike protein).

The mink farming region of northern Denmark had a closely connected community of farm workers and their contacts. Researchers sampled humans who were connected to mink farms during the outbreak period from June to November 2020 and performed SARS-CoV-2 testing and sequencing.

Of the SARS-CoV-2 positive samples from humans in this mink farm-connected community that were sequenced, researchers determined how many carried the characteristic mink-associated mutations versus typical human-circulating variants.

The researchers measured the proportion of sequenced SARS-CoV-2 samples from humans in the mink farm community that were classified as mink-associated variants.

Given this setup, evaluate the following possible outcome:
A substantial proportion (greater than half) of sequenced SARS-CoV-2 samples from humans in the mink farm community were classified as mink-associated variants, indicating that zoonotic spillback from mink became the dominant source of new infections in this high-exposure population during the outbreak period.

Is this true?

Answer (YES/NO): NO